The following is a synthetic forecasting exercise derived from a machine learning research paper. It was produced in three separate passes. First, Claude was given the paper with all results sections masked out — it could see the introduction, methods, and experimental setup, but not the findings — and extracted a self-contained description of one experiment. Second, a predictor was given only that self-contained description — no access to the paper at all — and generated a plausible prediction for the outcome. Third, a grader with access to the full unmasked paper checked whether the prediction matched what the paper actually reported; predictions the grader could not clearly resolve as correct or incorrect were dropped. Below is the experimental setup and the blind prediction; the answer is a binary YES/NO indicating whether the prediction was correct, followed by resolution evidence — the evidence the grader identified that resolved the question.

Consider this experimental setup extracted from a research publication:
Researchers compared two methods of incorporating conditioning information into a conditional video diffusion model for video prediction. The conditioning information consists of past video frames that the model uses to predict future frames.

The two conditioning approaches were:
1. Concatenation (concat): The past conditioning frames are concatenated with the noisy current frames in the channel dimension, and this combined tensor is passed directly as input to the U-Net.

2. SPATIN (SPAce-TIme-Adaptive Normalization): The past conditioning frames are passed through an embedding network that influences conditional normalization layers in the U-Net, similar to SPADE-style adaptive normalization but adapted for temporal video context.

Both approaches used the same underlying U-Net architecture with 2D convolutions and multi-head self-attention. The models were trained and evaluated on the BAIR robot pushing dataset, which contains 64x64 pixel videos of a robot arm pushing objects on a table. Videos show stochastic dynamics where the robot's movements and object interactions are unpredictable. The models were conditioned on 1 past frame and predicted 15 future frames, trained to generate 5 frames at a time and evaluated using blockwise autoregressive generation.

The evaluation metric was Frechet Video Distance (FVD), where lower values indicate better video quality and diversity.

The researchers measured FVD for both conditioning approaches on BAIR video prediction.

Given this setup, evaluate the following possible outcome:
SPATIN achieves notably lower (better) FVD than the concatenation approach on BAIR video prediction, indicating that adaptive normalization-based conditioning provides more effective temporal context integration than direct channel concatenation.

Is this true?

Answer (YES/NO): NO